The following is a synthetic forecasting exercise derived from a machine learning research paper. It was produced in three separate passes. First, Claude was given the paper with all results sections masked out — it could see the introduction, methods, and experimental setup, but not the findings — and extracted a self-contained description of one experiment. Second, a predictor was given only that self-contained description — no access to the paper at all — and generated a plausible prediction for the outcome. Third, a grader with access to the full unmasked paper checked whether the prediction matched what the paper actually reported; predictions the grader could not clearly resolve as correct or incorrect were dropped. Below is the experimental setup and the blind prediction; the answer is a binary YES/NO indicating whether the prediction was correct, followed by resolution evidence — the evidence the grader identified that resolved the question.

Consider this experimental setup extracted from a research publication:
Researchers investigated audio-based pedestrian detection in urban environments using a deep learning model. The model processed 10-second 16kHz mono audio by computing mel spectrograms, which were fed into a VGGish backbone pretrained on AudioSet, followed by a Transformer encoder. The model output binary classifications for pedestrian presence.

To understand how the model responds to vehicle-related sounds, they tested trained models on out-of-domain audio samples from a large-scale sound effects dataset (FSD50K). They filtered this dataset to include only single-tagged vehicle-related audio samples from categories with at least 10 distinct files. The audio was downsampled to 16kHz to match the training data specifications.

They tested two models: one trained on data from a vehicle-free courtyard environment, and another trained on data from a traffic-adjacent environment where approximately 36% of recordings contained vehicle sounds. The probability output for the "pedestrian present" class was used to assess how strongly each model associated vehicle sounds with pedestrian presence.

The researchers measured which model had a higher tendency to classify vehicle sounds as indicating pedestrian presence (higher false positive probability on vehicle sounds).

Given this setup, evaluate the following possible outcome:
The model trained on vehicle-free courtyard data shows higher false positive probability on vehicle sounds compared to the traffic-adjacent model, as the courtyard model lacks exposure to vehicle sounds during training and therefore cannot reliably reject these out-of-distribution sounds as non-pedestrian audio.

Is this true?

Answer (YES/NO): YES